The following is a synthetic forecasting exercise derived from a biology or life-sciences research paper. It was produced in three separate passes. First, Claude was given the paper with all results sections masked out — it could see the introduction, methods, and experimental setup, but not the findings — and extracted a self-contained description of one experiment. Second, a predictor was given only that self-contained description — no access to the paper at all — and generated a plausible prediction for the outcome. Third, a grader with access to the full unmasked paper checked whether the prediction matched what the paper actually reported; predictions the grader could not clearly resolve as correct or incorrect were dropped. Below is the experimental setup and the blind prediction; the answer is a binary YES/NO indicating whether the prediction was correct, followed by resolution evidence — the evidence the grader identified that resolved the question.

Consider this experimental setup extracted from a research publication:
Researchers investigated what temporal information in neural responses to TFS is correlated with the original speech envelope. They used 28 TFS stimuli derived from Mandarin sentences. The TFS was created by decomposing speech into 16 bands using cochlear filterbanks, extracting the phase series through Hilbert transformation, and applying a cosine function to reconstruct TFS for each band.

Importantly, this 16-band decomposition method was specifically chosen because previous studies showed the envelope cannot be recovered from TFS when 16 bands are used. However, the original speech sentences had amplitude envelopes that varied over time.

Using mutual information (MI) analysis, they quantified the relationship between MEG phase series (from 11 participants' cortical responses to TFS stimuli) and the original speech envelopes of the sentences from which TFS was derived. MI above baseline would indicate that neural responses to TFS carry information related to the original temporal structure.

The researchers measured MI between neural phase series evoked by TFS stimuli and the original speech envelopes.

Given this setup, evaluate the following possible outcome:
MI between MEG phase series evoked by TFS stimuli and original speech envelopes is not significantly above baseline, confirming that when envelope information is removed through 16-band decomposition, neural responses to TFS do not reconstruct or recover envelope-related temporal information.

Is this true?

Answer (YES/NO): NO